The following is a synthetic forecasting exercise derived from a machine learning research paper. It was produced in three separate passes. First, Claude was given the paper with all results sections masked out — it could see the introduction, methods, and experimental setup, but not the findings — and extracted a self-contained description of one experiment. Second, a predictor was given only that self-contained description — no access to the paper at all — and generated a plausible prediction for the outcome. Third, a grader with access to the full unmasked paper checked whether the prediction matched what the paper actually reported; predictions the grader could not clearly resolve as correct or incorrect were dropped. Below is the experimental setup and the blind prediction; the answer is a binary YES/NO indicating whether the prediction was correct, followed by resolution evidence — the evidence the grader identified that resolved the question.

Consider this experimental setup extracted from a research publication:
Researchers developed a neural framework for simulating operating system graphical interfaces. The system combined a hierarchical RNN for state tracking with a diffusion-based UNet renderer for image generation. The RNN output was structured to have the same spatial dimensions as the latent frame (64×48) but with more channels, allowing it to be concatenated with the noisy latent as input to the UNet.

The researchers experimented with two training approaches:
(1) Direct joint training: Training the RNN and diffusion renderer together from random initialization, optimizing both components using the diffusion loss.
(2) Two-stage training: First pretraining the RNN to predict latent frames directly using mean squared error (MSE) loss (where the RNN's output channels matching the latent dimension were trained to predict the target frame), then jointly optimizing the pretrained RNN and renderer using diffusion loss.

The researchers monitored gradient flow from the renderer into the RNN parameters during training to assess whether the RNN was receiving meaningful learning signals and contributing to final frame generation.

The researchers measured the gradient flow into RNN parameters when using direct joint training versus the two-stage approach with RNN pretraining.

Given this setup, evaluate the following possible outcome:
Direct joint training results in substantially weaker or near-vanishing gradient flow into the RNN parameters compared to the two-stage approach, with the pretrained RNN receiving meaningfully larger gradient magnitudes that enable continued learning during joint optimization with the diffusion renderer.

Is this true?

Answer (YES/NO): YES